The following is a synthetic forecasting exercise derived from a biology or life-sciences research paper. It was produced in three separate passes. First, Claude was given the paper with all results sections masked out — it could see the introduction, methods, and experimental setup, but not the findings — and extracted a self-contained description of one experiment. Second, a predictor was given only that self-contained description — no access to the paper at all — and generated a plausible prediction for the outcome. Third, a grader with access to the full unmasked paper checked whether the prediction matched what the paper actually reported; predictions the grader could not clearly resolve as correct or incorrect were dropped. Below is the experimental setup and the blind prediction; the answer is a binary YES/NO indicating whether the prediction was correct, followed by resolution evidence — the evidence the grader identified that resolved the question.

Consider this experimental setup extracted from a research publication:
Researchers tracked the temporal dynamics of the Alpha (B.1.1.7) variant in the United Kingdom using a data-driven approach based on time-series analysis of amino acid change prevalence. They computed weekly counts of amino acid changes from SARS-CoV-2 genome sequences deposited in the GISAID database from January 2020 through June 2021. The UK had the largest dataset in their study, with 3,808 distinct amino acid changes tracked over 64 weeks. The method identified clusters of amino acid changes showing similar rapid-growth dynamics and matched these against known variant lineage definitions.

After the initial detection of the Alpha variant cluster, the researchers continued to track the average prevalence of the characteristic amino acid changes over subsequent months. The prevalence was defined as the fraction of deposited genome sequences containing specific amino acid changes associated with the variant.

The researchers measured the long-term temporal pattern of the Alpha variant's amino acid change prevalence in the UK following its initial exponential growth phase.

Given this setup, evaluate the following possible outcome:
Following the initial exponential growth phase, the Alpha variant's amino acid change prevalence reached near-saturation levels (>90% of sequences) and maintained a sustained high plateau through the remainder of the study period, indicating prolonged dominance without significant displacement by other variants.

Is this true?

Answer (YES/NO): NO